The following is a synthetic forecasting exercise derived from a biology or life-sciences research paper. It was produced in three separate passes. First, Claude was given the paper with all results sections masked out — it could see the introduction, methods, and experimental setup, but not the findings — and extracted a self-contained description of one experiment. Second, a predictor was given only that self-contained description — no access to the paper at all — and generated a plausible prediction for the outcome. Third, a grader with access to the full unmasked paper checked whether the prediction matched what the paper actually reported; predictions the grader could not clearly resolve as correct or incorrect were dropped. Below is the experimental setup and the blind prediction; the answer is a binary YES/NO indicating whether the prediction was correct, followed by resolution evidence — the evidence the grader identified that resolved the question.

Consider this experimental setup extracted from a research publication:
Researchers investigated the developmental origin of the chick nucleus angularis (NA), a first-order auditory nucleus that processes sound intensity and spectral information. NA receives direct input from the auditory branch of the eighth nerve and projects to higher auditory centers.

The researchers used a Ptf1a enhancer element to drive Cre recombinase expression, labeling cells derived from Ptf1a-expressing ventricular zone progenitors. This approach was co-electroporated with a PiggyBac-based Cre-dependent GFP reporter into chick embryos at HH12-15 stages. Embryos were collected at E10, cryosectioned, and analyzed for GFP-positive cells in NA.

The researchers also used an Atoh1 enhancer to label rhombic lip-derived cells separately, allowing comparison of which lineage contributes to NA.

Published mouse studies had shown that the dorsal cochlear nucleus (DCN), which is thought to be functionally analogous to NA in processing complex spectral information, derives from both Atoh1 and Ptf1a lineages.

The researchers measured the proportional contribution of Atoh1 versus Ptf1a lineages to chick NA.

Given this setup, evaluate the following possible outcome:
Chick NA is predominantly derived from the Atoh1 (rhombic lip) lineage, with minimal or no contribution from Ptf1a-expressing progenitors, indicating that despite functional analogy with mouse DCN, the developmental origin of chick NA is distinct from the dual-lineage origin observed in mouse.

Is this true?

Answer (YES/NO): NO